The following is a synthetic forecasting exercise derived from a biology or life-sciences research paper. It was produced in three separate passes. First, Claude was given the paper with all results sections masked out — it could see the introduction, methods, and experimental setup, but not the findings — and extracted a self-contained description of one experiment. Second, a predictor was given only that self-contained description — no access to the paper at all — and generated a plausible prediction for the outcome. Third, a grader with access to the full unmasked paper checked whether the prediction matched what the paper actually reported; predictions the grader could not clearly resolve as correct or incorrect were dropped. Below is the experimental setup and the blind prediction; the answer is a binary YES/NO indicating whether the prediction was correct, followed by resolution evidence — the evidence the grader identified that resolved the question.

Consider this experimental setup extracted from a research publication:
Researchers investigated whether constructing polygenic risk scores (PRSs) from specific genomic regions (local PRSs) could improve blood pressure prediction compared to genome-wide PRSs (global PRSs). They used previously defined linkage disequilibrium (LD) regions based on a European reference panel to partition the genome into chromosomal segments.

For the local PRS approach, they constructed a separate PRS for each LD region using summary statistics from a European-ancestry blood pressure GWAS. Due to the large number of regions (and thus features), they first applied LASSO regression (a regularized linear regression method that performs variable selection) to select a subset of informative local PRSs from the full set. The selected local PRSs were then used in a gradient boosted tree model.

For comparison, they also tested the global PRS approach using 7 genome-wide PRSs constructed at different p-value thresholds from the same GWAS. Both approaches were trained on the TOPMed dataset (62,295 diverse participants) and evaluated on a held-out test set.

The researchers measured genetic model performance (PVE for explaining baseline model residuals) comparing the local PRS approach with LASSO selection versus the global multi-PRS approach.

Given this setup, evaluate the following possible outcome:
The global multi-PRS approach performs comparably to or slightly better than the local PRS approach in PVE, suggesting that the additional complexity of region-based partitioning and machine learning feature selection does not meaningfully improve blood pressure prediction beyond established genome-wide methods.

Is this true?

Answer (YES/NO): YES